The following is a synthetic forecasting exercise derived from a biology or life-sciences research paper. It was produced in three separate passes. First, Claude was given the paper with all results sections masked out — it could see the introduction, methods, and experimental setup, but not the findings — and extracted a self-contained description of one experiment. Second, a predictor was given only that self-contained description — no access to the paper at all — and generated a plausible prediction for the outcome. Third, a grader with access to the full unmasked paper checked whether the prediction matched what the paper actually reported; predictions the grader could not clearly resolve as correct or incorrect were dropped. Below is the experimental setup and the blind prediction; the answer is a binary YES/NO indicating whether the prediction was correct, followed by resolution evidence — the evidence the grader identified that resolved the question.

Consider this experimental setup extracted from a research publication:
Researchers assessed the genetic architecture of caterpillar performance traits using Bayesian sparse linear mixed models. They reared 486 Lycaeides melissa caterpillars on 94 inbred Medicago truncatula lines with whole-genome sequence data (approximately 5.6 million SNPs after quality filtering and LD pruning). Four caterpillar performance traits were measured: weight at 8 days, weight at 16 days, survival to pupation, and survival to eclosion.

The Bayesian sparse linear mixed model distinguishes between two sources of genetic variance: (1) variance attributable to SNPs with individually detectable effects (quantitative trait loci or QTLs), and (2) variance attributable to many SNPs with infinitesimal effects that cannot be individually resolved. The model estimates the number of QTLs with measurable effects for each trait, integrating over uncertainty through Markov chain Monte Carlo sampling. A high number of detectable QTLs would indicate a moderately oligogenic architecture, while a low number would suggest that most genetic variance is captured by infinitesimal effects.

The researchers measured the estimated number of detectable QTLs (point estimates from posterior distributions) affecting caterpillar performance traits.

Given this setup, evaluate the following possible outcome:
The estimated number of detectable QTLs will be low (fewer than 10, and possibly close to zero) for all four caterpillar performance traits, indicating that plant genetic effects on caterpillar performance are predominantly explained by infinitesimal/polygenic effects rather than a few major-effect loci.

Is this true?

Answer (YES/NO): NO